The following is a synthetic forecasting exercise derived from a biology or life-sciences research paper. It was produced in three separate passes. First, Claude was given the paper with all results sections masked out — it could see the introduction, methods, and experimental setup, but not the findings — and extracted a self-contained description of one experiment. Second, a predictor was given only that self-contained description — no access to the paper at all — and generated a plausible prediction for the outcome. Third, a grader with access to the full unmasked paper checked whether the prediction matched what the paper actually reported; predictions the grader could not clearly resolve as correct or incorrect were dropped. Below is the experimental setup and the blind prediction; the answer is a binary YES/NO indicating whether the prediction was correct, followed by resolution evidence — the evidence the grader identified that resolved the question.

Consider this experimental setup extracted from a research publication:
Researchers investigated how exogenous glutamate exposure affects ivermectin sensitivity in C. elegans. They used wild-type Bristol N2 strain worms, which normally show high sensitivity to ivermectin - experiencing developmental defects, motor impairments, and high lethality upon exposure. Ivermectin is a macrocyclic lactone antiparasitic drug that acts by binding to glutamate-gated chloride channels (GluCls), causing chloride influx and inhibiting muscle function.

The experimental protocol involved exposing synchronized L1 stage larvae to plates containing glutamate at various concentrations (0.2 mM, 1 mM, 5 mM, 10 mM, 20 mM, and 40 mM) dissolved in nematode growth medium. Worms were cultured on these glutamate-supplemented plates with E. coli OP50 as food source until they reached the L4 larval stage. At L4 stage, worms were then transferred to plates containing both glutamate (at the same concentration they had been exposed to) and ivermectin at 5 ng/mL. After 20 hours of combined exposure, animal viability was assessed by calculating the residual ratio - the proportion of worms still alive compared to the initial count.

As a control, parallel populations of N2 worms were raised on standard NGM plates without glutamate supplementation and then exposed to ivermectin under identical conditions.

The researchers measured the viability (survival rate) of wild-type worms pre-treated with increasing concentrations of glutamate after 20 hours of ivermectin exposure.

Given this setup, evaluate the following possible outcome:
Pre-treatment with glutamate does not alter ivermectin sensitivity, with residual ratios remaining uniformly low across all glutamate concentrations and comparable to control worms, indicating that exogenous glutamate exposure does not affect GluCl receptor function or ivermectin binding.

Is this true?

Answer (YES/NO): NO